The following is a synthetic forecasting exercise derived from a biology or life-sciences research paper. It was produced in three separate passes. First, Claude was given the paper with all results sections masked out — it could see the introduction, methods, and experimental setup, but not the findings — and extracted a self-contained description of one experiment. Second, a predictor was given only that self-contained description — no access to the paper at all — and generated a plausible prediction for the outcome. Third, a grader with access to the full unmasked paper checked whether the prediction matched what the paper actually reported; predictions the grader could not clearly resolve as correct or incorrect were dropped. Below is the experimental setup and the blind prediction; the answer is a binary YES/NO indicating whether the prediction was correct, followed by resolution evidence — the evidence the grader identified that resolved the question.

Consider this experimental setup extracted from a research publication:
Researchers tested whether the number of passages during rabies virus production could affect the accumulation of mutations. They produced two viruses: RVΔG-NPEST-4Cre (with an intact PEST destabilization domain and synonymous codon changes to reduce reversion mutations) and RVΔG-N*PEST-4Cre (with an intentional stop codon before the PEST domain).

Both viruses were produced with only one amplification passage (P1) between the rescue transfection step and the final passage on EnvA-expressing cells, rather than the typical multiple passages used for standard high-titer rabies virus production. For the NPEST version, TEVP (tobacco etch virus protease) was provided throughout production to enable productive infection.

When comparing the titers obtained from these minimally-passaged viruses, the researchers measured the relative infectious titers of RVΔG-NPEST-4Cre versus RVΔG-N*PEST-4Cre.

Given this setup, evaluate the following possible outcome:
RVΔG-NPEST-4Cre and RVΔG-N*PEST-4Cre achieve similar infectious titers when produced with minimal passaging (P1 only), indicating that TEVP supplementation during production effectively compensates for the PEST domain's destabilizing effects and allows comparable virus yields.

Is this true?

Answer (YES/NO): NO